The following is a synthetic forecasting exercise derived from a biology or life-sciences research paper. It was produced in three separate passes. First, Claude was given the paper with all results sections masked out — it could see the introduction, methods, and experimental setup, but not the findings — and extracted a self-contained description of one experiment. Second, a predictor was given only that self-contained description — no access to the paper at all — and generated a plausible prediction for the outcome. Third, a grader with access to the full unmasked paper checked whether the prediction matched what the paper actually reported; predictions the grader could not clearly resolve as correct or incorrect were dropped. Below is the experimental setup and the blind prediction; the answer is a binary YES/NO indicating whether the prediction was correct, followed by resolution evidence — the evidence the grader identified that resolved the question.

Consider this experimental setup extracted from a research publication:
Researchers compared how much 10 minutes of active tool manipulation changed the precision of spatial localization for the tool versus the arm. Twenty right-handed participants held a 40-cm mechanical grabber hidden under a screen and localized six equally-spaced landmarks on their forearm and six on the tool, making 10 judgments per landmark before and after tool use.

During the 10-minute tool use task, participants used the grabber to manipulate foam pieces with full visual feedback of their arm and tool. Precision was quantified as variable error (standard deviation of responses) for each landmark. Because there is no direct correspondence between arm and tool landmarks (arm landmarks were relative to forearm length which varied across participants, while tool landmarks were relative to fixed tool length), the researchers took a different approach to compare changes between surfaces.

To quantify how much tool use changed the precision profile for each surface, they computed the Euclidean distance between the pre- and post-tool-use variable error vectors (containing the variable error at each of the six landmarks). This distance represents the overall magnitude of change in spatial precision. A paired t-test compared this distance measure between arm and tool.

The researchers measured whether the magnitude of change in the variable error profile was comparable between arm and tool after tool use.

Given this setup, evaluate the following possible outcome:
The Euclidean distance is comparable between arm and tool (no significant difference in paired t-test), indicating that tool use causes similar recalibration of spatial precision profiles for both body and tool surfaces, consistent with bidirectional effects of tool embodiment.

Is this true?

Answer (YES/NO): NO